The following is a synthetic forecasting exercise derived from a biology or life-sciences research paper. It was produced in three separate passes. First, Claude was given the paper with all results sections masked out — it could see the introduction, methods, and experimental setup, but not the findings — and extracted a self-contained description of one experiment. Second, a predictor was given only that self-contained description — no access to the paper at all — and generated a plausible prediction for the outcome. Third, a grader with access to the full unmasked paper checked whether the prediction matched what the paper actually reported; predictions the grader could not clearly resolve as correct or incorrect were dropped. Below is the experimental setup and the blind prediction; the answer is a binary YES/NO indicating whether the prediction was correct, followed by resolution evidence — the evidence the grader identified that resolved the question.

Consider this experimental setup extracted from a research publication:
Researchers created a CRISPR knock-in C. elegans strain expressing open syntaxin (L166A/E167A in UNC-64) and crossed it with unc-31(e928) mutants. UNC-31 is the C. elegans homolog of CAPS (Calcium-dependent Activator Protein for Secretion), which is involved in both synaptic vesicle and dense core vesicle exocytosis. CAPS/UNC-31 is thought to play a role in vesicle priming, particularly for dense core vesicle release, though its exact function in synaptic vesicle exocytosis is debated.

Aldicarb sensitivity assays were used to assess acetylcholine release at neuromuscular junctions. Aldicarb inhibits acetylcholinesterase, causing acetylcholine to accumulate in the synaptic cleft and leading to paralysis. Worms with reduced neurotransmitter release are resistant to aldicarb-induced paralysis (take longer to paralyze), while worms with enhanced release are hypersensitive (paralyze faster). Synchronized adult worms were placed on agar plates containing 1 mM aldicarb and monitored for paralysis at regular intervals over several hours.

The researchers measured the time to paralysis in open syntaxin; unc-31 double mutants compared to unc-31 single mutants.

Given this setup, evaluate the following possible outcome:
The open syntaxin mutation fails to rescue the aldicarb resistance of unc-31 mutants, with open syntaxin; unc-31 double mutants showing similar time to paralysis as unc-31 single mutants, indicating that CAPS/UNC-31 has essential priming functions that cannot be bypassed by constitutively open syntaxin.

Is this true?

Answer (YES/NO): NO